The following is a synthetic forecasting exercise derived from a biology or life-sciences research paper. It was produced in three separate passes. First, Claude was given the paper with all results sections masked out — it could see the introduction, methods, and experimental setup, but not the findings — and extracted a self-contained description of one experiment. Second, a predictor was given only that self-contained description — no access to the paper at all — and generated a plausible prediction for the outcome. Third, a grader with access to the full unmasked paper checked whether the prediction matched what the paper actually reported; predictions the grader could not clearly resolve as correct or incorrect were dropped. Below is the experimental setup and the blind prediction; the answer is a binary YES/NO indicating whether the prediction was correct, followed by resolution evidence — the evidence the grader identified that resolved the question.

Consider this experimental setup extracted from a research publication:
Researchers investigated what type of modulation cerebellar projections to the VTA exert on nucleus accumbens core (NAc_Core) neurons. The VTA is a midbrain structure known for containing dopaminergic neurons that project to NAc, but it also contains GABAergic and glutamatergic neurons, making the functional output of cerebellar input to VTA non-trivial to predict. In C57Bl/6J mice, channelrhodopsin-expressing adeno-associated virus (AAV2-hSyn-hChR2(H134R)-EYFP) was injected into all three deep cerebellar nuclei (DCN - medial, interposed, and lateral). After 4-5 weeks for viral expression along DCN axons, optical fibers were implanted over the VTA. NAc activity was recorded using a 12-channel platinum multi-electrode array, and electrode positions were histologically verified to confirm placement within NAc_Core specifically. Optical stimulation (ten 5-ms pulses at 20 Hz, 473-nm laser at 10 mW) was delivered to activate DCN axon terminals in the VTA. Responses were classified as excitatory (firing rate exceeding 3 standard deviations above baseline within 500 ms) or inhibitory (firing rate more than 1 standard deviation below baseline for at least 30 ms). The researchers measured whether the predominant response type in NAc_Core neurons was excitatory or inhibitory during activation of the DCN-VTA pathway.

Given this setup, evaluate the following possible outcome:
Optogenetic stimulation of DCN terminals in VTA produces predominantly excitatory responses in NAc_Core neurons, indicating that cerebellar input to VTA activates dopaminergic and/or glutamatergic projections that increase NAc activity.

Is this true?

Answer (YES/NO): YES